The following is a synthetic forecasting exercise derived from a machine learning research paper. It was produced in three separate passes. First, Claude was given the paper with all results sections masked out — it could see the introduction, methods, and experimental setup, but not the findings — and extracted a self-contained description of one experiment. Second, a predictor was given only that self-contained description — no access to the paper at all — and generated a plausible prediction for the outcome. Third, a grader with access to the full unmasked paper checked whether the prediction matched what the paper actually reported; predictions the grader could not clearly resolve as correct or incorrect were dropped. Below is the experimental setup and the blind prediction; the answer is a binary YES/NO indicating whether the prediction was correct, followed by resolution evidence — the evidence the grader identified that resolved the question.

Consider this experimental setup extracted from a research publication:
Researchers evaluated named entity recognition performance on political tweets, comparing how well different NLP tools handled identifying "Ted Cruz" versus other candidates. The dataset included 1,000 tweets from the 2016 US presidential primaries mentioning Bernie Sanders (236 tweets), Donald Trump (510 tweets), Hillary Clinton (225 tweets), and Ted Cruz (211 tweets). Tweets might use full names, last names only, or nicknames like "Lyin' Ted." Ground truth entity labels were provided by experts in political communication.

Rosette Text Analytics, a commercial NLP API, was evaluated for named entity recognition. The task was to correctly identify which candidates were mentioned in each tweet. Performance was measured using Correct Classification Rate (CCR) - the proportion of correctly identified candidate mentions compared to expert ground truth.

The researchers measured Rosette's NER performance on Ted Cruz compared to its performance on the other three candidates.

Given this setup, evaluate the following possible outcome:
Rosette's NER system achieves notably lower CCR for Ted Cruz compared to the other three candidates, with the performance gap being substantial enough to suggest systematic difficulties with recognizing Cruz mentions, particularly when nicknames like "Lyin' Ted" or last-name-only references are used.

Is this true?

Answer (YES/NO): YES